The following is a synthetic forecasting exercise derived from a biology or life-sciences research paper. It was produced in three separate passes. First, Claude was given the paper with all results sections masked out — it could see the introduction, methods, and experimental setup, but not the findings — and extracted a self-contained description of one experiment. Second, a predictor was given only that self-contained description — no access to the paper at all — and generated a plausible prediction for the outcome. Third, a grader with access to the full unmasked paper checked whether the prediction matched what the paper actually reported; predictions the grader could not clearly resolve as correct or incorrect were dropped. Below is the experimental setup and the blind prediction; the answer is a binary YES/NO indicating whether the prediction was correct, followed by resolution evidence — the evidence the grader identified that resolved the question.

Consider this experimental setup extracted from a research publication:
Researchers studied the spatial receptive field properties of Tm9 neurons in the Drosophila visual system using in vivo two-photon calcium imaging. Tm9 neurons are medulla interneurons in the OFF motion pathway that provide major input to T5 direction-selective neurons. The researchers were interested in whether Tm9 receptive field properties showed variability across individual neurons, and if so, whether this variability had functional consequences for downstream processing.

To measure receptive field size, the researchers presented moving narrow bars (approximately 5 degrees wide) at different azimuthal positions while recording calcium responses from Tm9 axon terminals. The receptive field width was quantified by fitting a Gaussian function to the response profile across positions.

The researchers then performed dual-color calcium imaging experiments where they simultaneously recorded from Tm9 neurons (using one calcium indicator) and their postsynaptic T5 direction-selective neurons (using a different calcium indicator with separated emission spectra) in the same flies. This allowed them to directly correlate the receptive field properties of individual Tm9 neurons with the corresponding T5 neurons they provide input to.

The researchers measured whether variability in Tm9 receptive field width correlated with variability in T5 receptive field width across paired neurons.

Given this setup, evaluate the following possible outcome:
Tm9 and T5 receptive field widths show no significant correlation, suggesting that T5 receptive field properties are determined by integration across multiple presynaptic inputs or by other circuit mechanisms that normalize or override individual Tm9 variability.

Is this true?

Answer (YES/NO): NO